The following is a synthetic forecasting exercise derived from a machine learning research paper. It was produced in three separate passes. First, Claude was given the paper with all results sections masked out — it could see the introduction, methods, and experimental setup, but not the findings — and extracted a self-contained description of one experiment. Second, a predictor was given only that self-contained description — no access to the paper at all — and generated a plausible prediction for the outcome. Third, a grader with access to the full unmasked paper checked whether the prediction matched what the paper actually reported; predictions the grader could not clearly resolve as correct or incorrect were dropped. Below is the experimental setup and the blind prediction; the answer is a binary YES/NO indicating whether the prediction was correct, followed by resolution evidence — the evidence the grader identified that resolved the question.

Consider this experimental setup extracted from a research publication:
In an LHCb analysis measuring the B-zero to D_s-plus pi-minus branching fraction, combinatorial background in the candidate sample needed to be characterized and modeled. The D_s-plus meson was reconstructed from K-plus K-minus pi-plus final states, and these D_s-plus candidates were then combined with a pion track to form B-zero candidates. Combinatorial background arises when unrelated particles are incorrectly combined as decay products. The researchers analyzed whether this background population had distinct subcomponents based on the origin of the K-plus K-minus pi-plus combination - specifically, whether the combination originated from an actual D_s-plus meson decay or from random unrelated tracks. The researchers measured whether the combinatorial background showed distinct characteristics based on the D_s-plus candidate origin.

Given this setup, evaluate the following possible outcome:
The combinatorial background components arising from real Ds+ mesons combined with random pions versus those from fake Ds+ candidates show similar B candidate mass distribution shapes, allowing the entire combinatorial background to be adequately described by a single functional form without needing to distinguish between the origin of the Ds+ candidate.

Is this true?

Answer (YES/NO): NO